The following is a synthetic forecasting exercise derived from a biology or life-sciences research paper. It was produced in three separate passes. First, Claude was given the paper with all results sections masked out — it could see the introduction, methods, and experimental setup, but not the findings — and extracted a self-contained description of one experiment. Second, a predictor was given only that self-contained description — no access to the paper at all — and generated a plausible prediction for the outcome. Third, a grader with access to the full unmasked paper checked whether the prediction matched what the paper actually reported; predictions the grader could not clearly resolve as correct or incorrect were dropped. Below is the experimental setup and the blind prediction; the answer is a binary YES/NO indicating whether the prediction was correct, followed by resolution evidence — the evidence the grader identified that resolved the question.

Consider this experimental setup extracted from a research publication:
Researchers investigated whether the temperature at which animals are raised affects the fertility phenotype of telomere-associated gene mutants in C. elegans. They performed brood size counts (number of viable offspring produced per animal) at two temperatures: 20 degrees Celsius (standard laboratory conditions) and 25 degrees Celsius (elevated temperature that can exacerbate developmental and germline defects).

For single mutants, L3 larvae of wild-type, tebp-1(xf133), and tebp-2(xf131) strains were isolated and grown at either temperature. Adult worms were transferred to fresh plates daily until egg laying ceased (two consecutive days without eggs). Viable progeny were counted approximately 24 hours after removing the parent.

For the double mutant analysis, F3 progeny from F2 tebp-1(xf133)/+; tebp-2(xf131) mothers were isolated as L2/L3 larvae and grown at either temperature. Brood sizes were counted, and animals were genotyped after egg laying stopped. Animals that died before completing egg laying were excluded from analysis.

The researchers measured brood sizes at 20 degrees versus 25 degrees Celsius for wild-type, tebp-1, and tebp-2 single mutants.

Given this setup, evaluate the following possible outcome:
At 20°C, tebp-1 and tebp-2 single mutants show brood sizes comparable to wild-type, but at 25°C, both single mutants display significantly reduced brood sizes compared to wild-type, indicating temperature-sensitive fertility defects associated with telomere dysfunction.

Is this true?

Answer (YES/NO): NO